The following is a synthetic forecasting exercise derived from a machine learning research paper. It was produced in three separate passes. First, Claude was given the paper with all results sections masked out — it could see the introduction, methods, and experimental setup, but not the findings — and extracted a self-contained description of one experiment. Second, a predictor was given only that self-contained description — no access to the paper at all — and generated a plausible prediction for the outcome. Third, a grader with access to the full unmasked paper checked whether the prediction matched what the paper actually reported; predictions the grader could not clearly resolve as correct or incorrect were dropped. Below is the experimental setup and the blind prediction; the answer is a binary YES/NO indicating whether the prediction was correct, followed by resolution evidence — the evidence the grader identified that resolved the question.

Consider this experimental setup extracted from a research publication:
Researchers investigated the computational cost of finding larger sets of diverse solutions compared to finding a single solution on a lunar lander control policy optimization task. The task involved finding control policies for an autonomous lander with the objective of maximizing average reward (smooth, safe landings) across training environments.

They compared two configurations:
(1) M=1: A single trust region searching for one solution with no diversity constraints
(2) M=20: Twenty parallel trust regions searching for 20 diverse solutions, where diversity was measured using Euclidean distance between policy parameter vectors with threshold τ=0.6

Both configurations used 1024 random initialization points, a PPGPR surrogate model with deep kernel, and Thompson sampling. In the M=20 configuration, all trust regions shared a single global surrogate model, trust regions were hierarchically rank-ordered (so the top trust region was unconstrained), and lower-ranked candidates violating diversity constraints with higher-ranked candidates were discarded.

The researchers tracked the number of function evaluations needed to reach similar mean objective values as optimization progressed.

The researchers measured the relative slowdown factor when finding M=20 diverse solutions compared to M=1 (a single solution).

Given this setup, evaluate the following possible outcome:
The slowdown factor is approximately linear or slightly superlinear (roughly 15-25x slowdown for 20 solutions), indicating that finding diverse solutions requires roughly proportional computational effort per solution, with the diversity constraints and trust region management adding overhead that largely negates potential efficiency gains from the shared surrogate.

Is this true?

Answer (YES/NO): NO